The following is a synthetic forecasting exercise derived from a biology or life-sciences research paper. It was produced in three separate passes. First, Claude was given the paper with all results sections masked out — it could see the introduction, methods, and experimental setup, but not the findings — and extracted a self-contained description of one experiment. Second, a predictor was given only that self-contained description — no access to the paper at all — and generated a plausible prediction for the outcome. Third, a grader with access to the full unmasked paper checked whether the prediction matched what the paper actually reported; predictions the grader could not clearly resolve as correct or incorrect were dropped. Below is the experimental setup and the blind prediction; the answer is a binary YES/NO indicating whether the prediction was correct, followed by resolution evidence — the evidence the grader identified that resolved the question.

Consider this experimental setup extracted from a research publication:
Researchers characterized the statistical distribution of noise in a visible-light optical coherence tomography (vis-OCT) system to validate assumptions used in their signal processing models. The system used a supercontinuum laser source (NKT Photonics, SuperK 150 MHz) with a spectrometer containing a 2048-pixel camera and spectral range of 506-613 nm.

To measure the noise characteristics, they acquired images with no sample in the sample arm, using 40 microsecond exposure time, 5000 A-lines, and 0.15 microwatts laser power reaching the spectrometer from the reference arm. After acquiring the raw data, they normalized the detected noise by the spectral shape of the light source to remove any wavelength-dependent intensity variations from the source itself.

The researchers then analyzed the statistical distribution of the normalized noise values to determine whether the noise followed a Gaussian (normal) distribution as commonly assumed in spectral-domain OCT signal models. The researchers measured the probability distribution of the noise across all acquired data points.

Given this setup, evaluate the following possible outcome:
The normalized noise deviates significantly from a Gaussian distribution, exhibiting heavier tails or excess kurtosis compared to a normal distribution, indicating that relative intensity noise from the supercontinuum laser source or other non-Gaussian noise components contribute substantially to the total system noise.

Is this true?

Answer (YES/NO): NO